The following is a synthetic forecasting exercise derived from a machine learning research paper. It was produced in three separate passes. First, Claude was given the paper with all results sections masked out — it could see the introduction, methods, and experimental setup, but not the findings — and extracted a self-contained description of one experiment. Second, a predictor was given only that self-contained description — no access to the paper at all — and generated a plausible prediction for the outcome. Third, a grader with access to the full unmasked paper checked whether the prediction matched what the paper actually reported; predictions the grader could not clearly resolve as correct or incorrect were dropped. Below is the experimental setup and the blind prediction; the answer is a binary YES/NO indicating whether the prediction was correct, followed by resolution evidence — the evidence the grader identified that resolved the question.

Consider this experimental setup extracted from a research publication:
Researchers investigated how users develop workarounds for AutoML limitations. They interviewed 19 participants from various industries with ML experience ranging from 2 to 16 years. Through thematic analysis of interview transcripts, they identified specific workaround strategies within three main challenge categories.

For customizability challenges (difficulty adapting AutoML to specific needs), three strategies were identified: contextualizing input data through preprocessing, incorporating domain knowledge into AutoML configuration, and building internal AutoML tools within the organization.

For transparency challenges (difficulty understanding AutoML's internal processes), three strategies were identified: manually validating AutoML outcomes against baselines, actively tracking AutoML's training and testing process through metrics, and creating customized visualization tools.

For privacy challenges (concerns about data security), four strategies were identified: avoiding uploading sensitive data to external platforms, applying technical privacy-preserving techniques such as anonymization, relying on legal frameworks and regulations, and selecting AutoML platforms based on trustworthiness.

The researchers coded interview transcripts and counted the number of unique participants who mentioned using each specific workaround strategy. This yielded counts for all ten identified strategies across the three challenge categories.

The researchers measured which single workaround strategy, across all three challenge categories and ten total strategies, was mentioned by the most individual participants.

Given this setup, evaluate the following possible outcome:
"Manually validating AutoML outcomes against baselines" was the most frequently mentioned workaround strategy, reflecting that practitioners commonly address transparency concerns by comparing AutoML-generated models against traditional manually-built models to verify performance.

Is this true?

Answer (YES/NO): NO